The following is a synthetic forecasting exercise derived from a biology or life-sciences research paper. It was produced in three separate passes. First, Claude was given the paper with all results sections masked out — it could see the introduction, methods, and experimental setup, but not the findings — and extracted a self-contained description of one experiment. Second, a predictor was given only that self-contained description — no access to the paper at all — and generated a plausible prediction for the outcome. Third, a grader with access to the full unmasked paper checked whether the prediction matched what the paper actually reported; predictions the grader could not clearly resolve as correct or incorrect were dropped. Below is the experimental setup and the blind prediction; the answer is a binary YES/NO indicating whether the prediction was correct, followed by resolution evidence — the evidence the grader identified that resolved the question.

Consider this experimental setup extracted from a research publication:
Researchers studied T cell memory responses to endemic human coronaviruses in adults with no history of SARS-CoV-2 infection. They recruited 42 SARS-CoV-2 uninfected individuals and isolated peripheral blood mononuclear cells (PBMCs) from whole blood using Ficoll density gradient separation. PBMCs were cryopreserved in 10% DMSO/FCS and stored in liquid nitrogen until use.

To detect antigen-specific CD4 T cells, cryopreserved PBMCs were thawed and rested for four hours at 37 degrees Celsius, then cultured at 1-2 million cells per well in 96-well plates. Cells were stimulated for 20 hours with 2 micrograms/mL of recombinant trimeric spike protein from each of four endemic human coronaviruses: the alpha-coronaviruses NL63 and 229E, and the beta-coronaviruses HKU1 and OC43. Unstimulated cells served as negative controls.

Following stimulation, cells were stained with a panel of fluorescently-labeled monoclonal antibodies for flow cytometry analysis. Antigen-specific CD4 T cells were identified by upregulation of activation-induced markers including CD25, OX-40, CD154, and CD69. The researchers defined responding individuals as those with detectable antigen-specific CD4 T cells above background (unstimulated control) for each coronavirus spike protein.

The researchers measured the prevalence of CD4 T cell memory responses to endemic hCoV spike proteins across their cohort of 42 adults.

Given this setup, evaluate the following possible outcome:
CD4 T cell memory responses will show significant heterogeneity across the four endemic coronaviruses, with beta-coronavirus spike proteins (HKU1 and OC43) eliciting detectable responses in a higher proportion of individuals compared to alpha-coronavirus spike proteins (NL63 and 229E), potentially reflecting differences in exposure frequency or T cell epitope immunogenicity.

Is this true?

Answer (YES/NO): YES